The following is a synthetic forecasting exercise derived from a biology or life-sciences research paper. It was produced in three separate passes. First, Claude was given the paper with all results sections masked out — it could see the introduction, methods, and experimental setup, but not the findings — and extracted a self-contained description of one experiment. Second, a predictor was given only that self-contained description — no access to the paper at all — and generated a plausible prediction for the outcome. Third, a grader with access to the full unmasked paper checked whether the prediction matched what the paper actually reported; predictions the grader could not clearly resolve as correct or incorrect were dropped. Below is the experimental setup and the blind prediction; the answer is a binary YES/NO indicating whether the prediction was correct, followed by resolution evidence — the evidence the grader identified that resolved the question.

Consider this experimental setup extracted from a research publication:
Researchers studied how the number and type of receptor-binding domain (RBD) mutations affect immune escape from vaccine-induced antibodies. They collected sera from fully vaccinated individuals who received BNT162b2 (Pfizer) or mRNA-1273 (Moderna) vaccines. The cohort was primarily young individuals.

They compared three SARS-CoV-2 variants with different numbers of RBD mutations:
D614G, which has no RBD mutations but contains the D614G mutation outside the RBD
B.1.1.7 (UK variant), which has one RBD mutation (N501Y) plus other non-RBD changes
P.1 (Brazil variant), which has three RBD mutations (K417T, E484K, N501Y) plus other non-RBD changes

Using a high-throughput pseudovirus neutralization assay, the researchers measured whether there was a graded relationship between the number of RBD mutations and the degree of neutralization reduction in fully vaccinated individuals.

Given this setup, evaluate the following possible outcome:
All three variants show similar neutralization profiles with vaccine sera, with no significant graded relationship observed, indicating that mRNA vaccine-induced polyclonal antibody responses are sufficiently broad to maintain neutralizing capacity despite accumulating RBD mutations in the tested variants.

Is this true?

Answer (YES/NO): NO